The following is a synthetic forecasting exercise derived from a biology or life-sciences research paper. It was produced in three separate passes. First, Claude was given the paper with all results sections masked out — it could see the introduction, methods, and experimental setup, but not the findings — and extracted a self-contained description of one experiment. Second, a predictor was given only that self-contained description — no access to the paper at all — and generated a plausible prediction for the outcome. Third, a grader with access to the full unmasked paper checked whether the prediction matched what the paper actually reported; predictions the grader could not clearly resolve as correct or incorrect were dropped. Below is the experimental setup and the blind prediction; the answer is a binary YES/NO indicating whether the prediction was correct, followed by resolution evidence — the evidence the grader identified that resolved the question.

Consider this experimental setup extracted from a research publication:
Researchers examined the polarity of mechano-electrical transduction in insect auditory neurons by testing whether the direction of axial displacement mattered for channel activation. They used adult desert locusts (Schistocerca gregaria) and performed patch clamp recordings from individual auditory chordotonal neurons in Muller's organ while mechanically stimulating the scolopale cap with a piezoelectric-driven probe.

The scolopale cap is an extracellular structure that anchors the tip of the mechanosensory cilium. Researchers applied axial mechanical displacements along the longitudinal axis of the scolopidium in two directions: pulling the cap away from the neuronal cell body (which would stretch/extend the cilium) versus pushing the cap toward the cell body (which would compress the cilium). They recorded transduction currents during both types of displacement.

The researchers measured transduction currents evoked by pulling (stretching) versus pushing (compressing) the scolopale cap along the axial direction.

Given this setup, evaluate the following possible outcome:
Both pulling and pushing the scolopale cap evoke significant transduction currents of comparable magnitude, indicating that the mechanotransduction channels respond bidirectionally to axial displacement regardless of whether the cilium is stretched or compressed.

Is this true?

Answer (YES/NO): NO